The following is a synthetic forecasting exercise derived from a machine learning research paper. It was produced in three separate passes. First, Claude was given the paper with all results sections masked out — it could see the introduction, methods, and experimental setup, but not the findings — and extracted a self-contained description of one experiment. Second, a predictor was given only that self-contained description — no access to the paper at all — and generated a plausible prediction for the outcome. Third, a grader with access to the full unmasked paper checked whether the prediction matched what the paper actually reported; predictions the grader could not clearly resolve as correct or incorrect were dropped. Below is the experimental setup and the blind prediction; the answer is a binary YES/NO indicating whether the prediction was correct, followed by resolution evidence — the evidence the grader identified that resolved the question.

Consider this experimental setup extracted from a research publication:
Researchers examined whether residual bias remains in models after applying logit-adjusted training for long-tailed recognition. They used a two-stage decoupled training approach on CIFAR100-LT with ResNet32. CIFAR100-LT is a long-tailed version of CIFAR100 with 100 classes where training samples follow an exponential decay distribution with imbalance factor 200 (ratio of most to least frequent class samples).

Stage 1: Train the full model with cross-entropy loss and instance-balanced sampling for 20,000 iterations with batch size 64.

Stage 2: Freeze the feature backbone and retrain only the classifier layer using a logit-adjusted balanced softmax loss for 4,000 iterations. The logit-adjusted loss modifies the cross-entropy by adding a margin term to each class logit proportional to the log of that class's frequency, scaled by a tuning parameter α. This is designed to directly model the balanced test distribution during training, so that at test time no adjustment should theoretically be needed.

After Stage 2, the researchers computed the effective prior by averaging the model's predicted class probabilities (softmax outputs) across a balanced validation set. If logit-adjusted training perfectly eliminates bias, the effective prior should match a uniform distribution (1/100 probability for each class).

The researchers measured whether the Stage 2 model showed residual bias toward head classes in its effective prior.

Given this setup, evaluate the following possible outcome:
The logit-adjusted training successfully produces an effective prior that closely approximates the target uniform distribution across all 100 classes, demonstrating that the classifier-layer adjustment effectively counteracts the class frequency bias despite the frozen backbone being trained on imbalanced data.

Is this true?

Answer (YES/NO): NO